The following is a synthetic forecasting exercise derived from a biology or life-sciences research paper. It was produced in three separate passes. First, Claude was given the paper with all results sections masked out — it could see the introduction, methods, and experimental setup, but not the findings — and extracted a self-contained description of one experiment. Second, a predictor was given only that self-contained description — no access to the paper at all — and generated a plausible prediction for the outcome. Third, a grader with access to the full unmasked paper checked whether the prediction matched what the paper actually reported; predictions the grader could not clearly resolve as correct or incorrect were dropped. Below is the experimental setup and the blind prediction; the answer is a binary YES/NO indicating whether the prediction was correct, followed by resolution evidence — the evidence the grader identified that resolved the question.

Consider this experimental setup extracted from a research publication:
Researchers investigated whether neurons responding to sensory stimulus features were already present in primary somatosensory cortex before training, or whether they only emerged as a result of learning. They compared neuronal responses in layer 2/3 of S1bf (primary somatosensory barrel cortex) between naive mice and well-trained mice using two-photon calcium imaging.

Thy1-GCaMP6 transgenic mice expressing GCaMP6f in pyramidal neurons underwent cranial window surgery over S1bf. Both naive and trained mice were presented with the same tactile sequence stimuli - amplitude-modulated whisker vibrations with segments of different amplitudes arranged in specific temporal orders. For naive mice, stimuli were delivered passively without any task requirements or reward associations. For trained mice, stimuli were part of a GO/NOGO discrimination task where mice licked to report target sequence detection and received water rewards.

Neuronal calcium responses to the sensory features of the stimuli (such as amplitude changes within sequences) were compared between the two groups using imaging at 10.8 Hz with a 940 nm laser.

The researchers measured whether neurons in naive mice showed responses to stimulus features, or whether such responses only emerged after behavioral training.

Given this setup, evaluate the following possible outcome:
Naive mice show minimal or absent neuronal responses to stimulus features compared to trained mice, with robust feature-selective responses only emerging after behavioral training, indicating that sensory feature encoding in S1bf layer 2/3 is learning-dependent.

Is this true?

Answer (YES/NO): NO